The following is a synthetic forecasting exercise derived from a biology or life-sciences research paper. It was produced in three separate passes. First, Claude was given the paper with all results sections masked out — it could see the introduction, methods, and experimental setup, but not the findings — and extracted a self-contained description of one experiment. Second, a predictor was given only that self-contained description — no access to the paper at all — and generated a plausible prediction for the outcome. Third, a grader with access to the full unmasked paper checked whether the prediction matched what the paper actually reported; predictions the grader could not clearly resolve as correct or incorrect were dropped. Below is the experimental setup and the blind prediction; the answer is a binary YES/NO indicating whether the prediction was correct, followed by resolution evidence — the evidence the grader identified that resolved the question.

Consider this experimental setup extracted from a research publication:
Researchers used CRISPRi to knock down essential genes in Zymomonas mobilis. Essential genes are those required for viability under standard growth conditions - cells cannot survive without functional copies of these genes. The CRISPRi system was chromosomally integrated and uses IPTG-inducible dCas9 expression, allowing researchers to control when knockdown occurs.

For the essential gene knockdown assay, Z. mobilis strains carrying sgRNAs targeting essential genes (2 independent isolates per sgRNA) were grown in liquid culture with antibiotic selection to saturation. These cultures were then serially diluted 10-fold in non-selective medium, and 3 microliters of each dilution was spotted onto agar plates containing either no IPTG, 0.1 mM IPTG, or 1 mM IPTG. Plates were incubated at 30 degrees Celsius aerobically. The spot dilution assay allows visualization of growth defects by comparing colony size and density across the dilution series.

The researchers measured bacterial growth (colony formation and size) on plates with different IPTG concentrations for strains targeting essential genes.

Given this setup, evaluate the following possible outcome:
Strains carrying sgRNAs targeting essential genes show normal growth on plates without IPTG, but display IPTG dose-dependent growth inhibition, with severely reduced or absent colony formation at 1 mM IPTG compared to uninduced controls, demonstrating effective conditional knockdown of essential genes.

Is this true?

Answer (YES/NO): YES